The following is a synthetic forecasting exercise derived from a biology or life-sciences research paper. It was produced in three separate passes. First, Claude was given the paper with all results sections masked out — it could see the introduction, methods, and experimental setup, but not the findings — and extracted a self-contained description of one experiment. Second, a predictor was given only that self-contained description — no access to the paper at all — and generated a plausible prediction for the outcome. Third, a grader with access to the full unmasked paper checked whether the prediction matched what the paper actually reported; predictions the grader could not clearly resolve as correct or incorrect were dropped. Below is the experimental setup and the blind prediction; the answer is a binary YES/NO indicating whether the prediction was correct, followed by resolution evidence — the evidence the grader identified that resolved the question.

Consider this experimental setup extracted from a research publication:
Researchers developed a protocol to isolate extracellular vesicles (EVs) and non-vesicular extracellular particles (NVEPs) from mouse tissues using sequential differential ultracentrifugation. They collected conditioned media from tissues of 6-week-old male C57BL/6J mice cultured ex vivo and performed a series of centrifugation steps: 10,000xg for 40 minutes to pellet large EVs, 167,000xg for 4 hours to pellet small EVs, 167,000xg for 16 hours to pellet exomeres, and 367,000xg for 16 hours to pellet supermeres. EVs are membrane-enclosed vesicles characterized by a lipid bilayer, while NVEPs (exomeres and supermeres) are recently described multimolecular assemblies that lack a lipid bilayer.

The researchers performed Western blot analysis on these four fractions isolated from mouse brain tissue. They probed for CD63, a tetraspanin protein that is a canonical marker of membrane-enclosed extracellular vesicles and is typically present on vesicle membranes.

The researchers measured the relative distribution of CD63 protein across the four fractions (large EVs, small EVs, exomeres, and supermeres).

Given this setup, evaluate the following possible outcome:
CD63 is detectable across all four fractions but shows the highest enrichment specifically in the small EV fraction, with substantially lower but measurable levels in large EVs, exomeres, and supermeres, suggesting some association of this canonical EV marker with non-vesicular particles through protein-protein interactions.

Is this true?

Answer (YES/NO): NO